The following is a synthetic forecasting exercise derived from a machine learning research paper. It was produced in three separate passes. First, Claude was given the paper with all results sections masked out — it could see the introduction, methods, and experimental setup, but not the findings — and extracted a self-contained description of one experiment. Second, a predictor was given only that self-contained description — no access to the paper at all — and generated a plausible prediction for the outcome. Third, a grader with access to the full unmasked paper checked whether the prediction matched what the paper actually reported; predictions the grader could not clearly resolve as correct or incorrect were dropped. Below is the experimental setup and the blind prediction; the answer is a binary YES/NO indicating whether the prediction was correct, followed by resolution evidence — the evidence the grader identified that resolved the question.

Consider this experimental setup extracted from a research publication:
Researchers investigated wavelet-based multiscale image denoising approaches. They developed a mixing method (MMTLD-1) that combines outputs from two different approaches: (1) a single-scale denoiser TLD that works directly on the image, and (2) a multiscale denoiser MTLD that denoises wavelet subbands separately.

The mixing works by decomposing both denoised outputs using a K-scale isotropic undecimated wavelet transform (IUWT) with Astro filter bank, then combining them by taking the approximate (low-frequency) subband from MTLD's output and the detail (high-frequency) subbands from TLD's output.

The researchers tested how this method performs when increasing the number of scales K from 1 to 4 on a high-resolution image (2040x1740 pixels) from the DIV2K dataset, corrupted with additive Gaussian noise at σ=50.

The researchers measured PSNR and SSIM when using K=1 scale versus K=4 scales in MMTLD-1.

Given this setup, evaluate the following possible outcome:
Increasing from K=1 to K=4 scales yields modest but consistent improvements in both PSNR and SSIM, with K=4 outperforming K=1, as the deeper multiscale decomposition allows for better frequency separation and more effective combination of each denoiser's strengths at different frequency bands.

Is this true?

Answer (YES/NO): NO